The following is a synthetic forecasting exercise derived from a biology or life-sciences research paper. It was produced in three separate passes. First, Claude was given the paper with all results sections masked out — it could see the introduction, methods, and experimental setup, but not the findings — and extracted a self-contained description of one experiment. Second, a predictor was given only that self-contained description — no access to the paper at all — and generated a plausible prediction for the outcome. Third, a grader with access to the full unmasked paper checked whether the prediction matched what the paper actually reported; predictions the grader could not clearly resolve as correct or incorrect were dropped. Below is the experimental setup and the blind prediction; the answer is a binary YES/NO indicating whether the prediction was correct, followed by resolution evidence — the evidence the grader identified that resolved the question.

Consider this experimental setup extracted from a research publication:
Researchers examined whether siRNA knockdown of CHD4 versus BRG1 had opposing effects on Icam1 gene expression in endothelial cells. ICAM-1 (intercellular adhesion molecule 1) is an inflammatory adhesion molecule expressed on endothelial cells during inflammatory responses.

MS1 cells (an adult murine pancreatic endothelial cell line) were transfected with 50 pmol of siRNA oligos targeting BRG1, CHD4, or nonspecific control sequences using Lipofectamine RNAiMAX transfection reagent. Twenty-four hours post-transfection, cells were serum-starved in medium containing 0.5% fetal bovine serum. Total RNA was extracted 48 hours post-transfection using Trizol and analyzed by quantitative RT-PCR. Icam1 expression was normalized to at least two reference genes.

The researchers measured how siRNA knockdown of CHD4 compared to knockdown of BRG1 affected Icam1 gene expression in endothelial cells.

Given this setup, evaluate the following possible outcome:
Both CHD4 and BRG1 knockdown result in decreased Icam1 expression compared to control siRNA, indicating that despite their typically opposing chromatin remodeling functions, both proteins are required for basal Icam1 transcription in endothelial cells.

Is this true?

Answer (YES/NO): NO